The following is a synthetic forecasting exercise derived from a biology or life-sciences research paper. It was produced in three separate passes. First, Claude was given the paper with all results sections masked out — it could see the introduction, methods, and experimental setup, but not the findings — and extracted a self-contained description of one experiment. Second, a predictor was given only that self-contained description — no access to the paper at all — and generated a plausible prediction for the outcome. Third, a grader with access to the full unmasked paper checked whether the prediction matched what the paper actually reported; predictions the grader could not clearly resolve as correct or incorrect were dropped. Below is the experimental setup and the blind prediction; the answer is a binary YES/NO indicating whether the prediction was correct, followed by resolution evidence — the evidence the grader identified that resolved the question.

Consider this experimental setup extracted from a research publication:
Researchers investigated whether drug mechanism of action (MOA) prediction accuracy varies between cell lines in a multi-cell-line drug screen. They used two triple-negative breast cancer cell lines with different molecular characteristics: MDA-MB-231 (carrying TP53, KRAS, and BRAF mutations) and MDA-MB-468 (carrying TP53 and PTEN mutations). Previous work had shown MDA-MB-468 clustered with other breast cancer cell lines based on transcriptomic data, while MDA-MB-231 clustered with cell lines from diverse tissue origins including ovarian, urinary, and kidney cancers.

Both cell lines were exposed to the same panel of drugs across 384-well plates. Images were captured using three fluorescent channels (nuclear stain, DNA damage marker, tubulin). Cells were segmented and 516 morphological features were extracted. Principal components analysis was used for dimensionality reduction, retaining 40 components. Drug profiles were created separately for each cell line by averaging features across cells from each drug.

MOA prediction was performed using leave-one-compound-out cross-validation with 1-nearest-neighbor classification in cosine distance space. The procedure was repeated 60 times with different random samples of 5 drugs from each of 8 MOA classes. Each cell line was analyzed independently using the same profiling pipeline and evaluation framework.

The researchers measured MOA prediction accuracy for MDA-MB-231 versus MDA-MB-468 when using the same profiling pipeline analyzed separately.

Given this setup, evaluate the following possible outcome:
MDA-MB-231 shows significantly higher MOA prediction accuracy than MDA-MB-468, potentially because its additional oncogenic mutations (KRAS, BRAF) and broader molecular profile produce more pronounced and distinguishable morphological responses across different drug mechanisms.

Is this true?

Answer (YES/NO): NO